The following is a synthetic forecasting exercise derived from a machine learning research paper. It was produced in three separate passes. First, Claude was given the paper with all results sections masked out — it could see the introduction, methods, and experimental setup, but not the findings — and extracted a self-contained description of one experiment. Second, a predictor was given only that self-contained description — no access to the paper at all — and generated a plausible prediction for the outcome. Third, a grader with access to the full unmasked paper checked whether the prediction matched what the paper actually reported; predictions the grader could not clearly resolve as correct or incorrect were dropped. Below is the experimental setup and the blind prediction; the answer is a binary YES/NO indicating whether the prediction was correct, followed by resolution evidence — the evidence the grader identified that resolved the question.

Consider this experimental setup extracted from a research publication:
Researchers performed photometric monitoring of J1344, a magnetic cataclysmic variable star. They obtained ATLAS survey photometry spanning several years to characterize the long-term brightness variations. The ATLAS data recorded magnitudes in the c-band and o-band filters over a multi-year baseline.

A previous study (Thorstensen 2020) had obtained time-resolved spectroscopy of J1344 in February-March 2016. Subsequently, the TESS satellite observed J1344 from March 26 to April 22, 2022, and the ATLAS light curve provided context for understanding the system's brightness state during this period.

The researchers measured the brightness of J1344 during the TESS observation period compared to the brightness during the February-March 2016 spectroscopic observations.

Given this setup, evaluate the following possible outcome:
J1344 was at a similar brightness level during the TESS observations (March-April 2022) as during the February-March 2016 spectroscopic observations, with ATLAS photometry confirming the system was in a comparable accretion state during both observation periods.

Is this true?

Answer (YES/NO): NO